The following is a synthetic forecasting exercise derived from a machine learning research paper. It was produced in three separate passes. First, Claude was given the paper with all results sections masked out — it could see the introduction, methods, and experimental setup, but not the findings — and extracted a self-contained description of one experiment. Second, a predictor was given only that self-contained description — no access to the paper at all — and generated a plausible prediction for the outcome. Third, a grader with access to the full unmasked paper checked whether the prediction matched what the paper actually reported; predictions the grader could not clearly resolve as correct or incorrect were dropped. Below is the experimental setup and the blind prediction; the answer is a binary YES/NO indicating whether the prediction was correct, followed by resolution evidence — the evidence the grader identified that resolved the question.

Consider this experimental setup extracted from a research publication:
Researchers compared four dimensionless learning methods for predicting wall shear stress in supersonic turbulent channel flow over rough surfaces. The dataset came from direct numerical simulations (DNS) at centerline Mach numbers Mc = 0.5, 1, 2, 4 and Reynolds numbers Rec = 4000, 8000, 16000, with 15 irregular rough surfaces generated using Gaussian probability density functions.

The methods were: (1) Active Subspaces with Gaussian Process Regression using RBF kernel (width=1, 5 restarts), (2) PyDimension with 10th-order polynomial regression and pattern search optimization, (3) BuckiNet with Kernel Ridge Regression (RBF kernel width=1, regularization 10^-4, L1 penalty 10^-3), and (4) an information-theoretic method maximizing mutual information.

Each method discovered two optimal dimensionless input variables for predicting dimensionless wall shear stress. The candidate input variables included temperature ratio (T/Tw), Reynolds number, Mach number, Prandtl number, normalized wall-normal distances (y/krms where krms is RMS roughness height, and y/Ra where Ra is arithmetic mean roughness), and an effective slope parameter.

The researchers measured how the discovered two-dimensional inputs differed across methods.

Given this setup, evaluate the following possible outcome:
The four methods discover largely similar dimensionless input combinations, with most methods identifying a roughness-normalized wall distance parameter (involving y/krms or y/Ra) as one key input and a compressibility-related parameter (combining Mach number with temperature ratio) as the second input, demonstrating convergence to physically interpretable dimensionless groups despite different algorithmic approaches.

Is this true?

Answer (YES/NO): NO